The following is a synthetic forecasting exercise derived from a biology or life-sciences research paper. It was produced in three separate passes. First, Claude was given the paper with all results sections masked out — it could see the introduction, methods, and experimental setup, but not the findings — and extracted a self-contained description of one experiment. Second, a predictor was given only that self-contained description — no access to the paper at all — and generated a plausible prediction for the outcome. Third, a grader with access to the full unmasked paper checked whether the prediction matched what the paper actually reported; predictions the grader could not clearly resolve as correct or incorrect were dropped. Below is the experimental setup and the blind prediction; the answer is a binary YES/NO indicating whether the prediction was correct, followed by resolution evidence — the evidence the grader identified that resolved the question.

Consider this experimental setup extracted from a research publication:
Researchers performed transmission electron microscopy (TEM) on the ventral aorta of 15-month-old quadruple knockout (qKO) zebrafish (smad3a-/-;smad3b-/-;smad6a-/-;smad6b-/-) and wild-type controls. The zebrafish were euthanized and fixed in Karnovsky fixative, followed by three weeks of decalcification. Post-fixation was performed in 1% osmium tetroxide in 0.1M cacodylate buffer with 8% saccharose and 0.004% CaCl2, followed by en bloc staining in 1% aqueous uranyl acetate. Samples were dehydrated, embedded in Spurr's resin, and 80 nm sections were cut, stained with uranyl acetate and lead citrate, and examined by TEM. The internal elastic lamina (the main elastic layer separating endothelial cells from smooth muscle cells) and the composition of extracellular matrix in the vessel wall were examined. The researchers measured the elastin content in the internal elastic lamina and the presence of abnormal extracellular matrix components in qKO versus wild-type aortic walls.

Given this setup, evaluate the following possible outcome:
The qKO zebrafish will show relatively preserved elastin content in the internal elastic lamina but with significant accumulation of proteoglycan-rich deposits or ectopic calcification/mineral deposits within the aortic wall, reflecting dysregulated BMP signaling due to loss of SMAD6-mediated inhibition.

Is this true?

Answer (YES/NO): NO